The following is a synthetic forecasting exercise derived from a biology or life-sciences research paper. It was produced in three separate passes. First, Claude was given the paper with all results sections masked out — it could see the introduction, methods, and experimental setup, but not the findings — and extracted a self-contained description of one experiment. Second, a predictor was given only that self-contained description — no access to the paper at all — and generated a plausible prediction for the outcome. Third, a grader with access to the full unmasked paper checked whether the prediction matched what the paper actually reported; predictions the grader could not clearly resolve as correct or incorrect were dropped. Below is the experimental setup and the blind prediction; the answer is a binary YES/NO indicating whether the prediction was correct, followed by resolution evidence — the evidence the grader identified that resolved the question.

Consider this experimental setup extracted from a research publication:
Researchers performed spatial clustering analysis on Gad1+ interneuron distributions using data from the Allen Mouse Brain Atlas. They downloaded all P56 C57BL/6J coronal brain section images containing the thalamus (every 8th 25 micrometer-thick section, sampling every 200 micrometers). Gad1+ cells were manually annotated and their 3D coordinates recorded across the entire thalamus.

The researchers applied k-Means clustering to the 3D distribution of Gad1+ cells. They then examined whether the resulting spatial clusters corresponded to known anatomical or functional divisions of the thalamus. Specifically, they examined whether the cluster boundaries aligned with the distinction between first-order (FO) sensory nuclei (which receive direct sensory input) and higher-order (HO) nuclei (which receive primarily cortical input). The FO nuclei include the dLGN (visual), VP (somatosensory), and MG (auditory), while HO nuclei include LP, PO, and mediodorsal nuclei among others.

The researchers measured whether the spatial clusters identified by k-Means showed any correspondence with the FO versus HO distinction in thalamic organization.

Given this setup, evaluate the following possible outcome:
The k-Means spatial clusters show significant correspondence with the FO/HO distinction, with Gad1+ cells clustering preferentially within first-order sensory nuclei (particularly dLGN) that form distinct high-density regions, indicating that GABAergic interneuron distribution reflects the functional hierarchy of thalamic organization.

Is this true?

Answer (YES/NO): NO